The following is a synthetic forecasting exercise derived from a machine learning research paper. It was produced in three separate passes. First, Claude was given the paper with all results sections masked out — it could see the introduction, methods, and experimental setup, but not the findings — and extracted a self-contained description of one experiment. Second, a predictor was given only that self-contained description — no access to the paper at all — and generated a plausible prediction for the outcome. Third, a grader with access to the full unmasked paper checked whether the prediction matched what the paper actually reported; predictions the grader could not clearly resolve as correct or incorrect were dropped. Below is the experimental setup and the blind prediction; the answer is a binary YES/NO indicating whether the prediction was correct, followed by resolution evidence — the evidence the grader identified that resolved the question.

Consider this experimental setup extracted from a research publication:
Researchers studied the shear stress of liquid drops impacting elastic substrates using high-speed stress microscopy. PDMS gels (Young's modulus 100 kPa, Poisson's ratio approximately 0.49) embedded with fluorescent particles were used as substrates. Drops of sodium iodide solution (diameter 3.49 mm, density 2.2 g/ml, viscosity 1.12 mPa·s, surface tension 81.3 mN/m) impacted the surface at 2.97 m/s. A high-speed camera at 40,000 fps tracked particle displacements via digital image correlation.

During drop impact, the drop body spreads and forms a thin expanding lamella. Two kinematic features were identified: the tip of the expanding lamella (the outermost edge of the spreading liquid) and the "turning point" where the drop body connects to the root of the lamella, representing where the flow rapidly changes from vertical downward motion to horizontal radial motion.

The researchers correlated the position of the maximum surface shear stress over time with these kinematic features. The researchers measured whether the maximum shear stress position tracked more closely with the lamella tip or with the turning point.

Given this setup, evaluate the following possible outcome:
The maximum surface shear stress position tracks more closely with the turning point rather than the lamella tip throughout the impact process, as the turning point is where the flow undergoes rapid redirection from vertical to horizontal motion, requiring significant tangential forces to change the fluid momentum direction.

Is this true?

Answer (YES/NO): YES